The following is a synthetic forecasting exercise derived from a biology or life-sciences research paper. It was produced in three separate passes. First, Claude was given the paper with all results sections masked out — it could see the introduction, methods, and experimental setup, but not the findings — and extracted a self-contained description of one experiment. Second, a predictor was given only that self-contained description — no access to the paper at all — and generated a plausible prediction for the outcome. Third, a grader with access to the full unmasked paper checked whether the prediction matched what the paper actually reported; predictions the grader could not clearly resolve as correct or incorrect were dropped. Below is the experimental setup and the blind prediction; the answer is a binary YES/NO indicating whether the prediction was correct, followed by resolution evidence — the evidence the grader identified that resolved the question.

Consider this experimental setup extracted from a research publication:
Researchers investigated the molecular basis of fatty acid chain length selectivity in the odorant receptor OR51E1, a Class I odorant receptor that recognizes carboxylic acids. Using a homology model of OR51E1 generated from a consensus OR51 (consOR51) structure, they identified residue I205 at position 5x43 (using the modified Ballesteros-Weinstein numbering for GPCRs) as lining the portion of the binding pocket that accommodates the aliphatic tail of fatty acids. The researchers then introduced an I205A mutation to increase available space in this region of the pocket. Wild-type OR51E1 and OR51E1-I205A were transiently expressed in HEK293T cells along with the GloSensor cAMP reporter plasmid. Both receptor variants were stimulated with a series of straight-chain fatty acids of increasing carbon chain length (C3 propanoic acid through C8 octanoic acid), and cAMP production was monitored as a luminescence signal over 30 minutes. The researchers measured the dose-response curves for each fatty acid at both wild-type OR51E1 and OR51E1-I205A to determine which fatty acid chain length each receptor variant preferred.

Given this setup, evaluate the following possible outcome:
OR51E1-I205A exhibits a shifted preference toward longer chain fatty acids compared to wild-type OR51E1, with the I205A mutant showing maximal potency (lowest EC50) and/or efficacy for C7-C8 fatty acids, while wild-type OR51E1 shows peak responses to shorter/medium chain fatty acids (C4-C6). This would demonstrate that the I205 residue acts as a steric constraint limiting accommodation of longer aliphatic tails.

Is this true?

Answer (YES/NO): YES